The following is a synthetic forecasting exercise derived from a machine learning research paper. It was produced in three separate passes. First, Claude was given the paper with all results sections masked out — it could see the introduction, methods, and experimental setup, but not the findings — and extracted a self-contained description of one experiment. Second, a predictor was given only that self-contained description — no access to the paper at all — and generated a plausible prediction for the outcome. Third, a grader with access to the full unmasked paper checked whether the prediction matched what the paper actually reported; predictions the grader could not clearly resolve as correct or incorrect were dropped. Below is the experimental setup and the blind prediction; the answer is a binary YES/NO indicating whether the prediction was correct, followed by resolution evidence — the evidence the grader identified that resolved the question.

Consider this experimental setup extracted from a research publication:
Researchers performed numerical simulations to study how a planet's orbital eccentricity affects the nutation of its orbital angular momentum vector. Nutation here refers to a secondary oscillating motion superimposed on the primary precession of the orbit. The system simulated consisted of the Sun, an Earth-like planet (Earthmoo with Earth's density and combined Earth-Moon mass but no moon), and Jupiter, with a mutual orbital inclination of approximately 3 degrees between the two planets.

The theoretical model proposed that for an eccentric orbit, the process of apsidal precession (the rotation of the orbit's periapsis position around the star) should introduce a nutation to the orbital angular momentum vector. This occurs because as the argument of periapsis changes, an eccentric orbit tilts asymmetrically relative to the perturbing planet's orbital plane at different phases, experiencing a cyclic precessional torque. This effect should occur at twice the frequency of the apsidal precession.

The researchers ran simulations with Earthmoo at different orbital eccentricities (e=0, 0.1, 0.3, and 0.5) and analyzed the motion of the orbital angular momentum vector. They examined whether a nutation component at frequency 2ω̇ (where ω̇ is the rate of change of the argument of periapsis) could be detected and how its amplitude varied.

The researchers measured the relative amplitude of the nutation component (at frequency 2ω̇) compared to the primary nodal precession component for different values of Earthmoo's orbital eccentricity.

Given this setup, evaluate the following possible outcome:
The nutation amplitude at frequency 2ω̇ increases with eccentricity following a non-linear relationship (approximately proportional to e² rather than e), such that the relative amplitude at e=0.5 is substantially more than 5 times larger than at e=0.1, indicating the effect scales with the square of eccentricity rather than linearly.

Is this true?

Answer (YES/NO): YES